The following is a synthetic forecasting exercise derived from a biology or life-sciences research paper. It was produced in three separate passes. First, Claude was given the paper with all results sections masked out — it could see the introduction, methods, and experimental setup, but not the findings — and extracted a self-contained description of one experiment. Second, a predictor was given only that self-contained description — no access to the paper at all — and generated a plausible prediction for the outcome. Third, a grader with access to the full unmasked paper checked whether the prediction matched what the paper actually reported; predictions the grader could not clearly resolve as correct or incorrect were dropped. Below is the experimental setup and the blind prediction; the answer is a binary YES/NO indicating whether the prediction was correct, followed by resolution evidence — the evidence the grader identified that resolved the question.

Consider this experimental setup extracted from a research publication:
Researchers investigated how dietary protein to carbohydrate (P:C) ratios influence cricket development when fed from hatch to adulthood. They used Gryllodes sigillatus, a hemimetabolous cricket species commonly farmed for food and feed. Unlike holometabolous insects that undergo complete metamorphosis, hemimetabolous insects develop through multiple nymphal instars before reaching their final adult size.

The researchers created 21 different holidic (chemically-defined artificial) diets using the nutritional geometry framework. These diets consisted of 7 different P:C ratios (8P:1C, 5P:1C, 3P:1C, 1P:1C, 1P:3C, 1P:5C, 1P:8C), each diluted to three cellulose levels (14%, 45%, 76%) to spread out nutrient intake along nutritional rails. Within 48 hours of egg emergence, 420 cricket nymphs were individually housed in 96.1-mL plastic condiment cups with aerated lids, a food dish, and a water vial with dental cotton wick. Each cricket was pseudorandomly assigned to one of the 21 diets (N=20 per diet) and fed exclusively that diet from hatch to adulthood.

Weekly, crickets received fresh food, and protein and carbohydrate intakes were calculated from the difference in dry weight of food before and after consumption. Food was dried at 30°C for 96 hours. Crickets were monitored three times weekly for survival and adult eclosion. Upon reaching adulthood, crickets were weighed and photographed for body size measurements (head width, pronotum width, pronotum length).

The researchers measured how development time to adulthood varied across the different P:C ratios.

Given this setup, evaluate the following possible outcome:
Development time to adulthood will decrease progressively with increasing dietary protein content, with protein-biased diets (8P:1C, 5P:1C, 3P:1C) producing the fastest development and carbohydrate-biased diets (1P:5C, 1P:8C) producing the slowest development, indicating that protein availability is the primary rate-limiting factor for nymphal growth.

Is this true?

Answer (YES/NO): NO